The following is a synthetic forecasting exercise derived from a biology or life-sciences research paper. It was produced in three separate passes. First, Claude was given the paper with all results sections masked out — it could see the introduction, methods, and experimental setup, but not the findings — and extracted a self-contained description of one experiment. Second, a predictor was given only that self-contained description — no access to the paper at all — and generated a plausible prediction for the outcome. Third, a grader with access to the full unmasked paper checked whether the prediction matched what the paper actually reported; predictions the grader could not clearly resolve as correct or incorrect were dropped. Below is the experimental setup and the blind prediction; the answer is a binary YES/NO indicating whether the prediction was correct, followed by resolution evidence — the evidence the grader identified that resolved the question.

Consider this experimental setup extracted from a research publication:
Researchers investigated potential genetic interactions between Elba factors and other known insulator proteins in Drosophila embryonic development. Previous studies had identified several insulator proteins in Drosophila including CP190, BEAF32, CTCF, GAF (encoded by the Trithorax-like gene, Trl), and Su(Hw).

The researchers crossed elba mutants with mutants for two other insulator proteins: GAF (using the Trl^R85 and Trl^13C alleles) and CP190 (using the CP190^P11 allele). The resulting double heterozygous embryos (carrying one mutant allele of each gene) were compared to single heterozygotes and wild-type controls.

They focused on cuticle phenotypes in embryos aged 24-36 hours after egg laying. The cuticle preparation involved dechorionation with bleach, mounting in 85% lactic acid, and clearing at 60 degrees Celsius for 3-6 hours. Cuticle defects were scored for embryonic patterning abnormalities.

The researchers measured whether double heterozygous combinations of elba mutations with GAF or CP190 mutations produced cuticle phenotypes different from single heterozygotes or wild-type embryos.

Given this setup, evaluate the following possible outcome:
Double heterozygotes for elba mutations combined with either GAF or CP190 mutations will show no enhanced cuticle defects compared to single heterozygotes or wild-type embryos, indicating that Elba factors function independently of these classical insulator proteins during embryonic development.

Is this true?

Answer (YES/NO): NO